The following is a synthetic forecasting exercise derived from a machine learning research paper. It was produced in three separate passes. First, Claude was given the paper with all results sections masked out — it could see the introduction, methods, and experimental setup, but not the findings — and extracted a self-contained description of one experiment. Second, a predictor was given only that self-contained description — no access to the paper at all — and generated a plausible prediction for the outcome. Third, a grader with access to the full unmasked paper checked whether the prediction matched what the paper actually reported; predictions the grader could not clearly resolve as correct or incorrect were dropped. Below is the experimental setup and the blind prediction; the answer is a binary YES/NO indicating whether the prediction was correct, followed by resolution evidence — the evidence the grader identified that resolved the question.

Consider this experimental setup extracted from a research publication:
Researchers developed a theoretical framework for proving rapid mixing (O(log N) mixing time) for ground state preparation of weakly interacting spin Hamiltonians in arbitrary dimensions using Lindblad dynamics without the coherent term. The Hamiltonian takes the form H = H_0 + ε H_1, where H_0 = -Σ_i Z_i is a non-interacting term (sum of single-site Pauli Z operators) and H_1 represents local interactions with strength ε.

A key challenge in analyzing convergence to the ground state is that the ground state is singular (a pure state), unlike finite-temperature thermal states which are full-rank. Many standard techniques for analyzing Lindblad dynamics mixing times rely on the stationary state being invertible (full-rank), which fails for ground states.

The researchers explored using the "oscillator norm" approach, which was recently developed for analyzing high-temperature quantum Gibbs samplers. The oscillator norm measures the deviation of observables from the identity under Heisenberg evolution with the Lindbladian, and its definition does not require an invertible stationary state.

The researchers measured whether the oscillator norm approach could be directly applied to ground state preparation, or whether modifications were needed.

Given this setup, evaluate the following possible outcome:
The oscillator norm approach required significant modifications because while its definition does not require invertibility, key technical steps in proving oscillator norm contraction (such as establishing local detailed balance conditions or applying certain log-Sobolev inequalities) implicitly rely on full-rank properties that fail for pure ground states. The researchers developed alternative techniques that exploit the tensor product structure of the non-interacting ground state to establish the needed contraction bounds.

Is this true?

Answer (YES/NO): NO